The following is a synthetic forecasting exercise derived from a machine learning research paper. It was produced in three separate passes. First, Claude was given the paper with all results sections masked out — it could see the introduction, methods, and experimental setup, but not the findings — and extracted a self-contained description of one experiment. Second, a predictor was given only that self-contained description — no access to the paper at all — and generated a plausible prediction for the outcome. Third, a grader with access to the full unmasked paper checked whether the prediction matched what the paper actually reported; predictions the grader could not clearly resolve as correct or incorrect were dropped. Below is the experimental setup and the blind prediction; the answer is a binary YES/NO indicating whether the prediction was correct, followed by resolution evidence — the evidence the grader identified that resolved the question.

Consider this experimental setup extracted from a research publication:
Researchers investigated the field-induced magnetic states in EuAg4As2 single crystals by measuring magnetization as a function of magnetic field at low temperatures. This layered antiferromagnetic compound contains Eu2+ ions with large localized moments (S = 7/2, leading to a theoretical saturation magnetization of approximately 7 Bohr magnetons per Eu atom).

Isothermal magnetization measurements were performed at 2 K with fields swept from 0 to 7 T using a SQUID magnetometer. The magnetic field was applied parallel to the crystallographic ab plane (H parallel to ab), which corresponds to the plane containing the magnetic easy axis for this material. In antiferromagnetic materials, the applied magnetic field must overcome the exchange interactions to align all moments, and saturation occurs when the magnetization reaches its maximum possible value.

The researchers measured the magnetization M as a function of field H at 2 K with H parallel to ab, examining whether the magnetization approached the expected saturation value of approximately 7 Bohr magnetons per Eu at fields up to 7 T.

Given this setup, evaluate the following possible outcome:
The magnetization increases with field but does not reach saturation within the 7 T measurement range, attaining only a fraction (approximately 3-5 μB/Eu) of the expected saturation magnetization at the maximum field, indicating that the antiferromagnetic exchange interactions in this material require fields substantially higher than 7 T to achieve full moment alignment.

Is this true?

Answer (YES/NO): NO